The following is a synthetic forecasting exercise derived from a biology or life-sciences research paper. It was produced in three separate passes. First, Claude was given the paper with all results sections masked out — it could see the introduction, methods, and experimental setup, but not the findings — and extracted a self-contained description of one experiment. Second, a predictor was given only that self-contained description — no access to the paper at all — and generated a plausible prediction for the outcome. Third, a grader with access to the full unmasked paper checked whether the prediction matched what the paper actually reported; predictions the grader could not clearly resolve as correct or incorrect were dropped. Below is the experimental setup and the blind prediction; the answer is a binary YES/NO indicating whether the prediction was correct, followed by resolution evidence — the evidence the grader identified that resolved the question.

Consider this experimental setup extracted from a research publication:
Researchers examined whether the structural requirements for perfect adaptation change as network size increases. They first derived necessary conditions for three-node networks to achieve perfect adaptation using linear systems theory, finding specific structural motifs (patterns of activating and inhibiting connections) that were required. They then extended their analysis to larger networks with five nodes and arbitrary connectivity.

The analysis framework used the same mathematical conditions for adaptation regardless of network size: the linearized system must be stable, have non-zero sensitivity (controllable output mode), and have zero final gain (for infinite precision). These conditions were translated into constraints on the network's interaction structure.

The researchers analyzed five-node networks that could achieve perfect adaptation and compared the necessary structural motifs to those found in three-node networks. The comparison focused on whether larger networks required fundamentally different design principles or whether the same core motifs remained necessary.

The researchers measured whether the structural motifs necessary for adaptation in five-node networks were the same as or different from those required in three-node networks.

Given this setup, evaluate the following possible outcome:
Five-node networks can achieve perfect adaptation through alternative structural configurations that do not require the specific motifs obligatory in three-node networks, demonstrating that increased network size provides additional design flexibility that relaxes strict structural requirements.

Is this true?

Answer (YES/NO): NO